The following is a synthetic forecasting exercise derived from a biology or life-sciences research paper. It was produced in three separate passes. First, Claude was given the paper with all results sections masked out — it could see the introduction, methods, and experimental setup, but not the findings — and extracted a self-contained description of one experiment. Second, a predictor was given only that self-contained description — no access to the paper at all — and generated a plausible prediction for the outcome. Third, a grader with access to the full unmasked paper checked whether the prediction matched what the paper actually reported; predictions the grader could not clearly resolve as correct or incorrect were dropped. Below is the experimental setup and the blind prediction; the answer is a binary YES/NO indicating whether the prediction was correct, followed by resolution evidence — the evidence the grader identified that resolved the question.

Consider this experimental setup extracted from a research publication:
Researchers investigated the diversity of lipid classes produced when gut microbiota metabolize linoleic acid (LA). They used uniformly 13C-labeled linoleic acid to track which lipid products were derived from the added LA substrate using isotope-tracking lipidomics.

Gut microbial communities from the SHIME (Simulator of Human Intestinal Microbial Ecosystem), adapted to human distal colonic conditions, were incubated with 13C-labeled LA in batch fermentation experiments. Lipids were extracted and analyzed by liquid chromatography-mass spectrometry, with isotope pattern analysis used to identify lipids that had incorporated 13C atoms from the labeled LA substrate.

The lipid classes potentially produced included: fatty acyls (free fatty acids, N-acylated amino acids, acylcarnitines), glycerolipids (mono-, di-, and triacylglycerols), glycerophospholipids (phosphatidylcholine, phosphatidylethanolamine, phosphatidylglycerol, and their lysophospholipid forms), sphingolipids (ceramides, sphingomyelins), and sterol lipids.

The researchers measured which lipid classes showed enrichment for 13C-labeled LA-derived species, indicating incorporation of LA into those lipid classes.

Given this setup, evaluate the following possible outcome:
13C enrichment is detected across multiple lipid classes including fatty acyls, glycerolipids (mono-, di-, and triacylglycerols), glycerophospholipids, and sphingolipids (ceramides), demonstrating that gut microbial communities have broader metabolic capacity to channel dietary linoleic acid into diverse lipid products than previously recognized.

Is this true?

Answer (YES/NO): YES